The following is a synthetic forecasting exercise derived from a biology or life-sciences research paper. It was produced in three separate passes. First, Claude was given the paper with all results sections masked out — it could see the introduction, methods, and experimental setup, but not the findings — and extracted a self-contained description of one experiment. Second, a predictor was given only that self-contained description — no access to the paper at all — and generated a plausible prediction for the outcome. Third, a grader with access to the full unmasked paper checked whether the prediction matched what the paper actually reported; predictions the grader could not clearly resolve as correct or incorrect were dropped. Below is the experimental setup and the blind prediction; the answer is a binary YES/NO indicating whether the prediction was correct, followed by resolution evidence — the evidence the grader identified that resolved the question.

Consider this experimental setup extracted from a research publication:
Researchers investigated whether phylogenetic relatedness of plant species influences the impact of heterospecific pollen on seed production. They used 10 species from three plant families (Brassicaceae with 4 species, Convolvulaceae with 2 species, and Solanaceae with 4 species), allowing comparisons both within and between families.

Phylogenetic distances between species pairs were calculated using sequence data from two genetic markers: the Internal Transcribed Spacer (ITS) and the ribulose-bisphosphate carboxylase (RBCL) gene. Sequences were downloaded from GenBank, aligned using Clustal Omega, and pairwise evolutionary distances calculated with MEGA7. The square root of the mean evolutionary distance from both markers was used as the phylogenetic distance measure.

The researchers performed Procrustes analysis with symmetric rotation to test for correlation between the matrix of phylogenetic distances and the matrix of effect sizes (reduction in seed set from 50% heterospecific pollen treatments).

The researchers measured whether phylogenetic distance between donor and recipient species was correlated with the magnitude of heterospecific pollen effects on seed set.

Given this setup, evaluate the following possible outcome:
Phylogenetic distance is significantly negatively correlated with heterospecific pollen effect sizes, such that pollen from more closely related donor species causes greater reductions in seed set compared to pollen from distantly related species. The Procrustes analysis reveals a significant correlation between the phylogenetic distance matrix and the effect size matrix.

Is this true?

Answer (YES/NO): NO